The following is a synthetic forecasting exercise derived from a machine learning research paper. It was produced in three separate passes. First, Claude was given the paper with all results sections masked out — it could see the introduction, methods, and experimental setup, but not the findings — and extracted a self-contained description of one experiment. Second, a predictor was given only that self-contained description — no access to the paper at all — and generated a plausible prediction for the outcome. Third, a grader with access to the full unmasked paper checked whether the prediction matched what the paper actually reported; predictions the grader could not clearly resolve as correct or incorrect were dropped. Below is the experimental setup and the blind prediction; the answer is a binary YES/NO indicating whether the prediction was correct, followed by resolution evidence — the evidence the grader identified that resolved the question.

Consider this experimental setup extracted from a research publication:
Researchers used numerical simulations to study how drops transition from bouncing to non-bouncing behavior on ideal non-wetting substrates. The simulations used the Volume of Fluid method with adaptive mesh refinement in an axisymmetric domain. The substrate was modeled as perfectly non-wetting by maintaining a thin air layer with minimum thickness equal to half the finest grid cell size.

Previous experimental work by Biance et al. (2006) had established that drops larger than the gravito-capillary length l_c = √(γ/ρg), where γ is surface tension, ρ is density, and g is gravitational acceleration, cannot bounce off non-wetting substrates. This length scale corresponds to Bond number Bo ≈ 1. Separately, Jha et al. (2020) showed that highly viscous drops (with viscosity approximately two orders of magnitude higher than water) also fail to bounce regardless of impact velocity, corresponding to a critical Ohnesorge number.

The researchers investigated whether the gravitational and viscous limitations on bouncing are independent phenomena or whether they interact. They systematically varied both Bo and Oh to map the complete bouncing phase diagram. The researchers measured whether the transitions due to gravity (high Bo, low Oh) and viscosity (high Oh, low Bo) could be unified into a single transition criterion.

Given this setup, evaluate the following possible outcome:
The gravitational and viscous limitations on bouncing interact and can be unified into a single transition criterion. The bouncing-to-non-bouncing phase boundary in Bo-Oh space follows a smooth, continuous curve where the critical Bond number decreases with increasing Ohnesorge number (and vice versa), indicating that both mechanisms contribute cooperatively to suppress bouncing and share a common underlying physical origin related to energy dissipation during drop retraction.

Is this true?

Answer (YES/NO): NO